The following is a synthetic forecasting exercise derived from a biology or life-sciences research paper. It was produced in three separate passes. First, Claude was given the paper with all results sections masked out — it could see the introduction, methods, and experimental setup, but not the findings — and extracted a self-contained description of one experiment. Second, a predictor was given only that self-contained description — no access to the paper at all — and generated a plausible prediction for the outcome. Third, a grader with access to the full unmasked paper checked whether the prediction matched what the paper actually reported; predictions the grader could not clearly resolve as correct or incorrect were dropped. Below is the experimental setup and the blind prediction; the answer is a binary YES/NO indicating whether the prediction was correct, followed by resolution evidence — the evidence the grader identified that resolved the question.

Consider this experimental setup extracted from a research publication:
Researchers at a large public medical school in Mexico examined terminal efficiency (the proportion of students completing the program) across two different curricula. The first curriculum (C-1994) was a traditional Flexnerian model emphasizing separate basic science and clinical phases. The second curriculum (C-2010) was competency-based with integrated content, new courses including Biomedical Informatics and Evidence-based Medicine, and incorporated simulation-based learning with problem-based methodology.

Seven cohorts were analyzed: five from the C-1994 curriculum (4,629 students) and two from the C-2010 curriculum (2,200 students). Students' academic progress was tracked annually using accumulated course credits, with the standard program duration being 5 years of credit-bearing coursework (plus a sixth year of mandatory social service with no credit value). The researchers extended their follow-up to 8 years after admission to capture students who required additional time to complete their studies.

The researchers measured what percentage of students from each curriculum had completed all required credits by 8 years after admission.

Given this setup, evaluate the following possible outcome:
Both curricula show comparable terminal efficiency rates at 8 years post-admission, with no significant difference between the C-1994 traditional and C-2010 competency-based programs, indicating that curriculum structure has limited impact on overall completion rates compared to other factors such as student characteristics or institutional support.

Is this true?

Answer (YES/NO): YES